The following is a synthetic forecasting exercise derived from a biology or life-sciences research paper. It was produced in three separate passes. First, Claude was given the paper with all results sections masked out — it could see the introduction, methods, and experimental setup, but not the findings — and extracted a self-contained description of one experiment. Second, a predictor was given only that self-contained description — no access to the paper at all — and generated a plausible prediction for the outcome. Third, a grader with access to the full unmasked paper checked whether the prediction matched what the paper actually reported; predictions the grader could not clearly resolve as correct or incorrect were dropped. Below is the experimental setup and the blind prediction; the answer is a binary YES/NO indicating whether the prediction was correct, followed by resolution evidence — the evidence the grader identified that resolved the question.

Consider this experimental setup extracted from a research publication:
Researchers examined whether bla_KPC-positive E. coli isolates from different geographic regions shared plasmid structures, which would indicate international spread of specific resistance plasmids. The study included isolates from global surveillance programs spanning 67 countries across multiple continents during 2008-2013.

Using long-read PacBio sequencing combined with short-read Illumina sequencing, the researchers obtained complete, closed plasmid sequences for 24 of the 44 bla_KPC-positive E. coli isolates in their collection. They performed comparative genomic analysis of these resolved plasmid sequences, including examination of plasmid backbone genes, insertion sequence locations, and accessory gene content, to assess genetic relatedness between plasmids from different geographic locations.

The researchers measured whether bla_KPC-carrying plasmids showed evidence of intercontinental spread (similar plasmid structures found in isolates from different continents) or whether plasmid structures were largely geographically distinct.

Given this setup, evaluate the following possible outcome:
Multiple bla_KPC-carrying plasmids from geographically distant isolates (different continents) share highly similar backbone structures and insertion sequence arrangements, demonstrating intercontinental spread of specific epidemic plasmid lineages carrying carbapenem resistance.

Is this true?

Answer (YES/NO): YES